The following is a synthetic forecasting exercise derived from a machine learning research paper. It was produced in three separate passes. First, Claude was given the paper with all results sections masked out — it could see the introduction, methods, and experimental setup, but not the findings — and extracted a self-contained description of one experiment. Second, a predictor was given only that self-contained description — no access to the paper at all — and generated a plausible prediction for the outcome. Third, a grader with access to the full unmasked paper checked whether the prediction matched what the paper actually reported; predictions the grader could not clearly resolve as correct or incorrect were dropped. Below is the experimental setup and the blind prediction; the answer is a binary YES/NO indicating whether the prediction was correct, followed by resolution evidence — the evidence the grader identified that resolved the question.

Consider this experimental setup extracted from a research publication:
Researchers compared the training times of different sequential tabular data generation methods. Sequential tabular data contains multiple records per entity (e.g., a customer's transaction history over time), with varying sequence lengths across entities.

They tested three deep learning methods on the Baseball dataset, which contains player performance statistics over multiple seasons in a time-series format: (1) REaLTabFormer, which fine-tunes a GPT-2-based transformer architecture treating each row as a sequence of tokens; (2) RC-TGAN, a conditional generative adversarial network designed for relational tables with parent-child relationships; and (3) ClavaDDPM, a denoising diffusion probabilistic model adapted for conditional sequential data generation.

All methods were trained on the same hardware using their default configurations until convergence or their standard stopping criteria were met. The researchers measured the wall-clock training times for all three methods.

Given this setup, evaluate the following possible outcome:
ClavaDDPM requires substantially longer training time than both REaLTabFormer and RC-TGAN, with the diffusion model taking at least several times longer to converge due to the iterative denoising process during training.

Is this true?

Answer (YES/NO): NO